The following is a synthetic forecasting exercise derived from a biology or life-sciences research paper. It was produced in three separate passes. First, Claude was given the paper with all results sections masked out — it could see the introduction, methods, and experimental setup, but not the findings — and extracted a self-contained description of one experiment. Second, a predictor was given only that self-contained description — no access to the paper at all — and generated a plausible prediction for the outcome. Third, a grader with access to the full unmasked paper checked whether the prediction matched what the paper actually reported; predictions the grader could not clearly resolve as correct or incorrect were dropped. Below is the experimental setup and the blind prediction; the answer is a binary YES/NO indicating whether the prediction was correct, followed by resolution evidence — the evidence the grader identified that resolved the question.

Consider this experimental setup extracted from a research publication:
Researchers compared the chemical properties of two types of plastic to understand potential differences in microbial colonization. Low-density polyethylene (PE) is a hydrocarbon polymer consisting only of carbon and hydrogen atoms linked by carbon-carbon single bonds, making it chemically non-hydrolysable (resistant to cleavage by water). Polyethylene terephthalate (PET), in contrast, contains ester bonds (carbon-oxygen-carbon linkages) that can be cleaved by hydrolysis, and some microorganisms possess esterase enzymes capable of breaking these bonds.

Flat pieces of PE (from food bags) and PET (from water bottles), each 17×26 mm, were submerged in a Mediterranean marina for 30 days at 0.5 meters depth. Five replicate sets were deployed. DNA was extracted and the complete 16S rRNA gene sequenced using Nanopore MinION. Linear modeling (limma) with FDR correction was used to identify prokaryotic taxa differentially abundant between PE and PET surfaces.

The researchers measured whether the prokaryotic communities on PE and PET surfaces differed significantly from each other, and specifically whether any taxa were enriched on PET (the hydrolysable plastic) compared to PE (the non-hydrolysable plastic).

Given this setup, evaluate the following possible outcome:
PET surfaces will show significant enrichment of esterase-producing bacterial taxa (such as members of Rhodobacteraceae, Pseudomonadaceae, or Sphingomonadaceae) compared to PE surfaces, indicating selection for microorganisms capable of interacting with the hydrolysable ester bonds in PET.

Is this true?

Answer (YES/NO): NO